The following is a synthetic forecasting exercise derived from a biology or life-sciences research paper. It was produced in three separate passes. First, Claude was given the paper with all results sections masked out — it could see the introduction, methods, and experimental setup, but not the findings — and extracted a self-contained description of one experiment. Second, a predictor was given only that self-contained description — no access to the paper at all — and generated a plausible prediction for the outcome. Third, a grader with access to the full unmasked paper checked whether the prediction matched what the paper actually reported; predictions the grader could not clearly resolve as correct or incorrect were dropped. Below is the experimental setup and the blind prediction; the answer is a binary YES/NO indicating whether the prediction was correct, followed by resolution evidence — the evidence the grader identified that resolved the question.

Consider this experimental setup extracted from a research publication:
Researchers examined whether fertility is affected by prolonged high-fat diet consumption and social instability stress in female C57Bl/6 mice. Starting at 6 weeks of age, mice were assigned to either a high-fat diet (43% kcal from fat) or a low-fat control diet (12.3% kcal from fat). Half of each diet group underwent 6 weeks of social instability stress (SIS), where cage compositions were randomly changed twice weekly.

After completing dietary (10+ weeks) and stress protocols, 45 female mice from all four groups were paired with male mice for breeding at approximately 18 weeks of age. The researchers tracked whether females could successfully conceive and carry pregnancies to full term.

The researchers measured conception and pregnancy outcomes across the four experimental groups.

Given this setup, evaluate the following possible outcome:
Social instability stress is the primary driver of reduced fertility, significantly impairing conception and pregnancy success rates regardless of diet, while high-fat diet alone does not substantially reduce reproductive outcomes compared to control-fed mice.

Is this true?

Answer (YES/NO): NO